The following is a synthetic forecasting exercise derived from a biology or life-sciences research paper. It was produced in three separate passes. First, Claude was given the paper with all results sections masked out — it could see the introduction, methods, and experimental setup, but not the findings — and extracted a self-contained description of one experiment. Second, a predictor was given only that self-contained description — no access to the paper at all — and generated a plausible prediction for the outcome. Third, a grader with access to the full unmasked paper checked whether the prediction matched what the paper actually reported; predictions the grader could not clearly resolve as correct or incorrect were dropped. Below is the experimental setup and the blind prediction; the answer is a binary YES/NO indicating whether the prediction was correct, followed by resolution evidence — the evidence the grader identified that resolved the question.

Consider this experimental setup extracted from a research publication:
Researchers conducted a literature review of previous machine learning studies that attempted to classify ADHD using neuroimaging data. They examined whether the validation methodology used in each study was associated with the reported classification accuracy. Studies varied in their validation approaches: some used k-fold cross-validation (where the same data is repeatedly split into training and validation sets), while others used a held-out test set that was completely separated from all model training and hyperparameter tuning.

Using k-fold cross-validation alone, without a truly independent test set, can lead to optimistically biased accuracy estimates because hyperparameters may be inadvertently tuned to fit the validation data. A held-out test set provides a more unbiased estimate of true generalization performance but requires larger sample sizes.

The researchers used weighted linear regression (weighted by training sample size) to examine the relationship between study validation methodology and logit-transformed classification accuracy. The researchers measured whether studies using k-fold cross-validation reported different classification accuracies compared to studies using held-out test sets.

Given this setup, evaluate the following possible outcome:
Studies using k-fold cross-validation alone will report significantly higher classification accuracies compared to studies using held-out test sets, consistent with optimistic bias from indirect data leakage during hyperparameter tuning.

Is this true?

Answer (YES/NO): YES